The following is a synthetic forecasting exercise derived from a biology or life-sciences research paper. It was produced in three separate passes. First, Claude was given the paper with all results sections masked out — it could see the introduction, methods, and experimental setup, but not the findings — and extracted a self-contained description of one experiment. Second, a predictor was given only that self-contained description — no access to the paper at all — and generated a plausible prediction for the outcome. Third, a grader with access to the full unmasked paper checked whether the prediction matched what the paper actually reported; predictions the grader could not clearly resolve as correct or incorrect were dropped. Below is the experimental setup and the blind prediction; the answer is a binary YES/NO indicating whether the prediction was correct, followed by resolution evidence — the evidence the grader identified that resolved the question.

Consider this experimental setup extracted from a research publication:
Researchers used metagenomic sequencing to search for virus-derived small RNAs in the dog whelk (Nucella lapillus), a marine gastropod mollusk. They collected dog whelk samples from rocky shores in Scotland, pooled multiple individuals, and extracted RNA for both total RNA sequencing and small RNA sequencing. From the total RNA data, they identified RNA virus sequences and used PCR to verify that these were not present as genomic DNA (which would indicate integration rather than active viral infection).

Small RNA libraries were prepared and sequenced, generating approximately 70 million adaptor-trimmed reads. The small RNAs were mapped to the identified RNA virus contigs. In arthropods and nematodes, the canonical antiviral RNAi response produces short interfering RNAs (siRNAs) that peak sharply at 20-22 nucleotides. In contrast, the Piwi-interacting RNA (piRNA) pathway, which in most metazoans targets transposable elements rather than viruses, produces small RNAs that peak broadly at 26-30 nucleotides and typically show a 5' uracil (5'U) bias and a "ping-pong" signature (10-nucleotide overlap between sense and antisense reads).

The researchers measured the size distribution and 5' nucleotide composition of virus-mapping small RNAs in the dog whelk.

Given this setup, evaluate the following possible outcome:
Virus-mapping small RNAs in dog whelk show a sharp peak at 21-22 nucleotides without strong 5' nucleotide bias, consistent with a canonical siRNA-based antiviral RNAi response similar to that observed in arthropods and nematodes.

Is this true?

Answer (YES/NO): NO